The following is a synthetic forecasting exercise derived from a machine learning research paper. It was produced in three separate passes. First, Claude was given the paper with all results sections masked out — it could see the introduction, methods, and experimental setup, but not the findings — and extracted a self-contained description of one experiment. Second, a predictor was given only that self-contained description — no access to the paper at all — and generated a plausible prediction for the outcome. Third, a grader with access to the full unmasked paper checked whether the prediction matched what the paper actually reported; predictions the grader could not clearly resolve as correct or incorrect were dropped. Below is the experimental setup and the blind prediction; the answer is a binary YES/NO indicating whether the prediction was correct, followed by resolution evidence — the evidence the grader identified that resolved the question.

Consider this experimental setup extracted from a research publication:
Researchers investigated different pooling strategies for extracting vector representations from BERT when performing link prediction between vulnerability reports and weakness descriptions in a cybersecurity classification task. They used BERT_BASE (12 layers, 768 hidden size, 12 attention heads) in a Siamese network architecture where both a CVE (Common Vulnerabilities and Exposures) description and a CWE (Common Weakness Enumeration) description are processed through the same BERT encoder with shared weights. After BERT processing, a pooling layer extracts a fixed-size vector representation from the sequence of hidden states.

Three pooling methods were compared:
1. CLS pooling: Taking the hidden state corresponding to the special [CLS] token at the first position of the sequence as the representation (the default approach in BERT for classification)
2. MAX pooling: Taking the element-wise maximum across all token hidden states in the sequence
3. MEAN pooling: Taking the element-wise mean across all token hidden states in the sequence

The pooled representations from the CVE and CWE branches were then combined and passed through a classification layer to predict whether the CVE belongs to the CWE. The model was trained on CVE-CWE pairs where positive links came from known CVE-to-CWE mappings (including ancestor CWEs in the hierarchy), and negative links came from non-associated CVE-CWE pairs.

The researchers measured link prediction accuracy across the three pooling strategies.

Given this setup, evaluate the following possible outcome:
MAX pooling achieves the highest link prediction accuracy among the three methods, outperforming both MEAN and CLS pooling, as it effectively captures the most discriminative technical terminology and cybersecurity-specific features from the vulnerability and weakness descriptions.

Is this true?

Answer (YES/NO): NO